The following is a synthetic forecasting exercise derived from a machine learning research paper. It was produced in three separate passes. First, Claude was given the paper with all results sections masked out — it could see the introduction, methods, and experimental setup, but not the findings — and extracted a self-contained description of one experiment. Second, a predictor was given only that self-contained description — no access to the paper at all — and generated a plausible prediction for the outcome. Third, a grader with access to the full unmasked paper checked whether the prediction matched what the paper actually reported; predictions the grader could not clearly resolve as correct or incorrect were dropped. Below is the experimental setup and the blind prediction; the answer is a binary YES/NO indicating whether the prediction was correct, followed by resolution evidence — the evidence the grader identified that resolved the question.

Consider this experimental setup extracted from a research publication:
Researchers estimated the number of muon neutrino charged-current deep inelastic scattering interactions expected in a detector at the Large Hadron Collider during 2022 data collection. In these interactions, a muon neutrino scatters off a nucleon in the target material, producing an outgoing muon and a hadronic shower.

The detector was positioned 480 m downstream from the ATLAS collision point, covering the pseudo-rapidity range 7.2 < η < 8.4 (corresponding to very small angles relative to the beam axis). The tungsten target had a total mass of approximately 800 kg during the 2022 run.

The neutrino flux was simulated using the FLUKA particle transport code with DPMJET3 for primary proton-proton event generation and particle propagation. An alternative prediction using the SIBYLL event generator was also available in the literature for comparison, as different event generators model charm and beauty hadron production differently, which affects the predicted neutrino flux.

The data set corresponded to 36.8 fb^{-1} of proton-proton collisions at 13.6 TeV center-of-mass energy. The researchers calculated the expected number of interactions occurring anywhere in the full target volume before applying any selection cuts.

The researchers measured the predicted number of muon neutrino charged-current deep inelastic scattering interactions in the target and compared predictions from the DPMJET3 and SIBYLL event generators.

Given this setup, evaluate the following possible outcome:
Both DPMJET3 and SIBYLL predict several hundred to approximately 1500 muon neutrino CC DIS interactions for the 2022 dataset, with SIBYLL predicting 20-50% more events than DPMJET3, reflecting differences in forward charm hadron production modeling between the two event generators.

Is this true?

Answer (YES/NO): NO